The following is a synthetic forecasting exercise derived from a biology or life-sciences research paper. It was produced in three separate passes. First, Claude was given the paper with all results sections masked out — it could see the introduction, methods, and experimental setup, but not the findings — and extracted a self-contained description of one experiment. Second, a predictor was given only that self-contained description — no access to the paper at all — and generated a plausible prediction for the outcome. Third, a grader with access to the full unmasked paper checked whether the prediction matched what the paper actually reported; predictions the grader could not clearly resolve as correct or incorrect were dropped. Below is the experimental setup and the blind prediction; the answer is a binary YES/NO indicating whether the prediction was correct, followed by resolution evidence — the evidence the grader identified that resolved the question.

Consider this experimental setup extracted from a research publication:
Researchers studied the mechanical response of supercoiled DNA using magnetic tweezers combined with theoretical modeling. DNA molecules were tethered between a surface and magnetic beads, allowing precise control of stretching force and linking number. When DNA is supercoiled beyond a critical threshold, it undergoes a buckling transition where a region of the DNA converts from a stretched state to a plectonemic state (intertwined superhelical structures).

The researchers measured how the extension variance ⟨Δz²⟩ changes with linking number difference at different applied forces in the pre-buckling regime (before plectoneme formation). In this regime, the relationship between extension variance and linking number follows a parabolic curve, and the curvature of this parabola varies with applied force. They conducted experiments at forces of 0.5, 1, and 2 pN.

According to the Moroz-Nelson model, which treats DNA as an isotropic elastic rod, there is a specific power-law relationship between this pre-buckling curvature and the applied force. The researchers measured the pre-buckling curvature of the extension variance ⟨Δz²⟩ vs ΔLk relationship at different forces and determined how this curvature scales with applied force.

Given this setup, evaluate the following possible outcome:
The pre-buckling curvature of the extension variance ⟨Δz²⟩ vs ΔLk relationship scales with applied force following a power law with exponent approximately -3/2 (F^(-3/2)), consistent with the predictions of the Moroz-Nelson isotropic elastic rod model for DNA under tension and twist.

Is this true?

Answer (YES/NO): NO